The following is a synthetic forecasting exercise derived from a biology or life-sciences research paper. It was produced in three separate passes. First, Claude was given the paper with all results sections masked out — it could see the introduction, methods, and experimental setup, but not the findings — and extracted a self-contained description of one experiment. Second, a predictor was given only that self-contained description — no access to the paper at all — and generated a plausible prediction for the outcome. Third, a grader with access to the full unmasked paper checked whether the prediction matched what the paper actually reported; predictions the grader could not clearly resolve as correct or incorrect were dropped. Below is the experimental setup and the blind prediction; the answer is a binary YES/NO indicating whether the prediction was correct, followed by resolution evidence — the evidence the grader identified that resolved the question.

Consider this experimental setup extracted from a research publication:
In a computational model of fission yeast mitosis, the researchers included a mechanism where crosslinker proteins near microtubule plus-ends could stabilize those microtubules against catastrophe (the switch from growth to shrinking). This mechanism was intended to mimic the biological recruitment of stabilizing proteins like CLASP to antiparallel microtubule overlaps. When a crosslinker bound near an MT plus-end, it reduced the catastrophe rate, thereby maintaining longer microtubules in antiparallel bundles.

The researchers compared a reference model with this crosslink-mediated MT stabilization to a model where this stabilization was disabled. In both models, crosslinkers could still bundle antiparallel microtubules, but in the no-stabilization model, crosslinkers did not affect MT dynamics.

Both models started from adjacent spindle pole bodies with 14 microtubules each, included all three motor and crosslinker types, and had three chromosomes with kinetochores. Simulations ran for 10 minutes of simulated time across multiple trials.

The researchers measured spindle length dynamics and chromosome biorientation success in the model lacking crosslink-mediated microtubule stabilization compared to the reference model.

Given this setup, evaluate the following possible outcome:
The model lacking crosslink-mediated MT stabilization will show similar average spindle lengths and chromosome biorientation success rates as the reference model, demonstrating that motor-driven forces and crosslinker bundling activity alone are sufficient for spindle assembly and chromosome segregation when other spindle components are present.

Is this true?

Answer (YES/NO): NO